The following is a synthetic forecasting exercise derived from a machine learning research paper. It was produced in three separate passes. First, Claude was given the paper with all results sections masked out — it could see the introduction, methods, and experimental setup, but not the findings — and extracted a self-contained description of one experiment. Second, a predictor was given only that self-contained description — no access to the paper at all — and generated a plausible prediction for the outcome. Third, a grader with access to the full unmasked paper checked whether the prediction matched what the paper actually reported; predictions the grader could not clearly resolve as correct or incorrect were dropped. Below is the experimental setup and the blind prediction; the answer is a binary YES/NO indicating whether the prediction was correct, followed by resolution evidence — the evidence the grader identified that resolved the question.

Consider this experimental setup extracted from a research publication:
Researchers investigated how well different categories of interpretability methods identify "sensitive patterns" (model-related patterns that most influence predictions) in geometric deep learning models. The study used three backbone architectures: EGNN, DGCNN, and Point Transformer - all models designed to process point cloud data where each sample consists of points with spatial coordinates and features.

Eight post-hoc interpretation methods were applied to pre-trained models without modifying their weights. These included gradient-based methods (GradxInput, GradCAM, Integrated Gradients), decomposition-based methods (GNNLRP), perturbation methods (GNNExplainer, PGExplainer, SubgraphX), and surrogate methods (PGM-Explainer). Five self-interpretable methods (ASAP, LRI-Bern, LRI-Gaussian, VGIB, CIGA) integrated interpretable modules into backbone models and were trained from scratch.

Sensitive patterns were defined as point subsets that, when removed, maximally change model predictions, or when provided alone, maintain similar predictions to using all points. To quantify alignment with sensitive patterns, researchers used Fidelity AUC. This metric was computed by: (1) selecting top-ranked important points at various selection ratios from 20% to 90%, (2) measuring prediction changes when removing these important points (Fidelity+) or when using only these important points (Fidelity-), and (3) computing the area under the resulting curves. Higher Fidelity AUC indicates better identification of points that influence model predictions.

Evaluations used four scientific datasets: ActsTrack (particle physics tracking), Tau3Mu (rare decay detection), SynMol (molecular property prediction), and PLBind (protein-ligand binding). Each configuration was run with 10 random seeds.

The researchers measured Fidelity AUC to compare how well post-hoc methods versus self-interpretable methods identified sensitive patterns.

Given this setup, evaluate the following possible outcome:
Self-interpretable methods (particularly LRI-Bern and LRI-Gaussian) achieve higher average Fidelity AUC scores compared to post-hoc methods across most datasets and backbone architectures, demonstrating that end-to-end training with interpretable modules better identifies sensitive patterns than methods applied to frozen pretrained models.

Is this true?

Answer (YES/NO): NO